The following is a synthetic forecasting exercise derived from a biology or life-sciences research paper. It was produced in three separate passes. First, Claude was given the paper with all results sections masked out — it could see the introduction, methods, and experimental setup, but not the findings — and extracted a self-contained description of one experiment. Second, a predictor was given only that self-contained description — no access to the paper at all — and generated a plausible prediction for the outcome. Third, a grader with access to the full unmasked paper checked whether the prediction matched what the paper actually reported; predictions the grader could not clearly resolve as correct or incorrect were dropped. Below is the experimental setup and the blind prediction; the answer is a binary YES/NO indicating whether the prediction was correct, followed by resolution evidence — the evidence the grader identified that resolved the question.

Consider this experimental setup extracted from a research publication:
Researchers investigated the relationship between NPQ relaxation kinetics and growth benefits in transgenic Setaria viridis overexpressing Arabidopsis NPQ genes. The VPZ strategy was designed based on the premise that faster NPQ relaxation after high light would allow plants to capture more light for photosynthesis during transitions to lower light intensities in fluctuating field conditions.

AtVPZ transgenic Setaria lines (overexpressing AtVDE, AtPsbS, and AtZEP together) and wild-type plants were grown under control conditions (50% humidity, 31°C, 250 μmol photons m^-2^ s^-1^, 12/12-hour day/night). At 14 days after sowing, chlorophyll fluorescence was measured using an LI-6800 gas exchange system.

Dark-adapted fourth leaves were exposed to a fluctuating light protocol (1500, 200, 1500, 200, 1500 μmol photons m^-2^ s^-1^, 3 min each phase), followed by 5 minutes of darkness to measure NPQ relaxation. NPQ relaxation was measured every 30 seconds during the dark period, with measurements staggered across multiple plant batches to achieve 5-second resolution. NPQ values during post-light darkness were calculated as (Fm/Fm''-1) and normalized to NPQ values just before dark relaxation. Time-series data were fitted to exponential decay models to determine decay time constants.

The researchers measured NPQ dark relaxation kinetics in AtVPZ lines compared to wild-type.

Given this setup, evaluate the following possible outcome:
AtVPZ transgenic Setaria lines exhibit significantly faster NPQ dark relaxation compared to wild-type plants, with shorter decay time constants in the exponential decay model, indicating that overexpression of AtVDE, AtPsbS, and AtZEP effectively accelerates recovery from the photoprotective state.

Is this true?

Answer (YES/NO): NO